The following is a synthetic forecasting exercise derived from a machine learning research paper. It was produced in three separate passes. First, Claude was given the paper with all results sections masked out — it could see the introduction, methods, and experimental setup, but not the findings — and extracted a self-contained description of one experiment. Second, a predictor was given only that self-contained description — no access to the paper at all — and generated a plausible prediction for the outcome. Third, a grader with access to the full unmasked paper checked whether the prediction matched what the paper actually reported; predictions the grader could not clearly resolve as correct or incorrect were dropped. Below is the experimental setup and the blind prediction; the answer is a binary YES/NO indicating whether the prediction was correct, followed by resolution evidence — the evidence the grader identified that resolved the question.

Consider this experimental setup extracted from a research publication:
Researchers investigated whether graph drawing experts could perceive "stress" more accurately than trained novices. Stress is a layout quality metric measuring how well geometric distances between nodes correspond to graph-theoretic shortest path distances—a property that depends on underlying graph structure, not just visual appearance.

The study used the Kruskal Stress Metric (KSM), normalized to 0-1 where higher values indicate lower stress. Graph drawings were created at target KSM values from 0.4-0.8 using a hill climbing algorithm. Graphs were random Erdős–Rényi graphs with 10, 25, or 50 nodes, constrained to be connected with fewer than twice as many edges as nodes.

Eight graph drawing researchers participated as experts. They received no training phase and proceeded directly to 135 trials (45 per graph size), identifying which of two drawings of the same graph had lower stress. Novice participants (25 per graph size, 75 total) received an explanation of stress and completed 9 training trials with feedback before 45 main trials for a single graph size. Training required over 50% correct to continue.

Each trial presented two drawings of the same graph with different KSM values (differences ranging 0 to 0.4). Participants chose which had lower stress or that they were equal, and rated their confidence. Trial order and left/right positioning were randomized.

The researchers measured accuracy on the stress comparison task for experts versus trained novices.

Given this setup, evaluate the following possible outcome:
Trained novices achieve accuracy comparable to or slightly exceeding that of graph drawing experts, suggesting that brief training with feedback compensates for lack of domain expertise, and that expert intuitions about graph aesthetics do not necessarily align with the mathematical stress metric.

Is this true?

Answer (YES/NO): YES